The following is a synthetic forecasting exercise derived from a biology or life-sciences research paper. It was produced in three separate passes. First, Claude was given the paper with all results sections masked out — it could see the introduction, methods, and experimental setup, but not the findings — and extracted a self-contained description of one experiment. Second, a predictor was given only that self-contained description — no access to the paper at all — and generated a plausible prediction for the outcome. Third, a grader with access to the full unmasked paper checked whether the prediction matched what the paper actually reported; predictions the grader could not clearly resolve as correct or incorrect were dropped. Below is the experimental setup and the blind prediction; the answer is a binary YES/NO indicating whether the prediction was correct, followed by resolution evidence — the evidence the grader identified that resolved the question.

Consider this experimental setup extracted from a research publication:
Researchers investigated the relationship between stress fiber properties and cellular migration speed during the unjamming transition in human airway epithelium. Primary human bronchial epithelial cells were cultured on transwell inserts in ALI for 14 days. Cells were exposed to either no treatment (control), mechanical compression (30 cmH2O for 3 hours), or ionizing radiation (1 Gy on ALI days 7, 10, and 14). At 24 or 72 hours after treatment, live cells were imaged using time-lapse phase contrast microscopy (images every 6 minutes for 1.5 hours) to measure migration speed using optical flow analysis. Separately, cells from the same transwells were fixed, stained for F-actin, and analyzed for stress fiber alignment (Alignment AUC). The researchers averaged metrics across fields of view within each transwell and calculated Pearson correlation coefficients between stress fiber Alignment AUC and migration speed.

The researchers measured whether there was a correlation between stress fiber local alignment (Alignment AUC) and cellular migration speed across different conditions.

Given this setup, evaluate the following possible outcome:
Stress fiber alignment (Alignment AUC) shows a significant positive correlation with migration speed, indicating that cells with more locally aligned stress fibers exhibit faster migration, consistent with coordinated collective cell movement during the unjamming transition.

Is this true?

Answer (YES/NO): YES